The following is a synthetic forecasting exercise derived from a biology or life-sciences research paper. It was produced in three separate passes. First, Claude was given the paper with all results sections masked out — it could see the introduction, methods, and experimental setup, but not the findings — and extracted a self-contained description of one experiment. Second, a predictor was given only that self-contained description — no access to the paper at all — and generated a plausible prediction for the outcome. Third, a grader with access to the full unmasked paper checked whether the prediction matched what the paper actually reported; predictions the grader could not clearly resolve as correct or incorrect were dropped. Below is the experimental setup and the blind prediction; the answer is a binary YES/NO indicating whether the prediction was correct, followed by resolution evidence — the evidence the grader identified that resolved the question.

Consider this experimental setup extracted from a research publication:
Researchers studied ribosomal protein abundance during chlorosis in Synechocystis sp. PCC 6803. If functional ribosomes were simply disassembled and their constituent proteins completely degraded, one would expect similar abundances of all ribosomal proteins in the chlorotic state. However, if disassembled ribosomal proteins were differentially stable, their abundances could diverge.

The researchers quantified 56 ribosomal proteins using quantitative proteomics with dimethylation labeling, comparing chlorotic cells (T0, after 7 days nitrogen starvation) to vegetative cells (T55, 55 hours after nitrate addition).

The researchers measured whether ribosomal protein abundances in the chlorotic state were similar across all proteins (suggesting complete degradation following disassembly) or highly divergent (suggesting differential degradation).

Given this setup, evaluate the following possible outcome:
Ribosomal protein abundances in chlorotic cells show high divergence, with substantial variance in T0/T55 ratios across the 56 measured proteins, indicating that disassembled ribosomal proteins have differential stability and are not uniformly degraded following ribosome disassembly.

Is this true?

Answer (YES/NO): YES